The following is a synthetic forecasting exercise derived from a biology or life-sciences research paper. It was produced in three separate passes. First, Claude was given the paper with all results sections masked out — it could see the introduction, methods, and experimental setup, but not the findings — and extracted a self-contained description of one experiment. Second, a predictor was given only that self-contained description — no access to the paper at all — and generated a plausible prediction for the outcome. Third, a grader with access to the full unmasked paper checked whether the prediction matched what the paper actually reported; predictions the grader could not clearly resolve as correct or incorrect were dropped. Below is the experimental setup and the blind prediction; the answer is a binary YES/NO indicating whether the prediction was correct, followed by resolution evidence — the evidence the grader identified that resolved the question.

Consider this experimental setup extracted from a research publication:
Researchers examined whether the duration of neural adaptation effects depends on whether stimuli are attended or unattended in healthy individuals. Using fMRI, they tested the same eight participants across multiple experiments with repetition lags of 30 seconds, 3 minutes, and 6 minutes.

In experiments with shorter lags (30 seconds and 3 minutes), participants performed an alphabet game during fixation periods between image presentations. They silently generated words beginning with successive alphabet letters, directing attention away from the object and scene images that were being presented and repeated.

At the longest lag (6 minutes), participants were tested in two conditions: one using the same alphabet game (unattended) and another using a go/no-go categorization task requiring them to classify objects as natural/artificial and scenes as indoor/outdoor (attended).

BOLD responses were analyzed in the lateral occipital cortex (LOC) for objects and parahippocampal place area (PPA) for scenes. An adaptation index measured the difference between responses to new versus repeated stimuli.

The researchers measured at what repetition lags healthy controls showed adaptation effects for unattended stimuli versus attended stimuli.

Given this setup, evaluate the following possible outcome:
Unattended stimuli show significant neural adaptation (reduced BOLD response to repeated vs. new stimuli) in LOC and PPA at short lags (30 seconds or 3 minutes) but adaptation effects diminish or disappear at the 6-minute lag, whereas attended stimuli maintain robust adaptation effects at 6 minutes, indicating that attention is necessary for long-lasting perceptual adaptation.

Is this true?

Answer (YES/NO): YES